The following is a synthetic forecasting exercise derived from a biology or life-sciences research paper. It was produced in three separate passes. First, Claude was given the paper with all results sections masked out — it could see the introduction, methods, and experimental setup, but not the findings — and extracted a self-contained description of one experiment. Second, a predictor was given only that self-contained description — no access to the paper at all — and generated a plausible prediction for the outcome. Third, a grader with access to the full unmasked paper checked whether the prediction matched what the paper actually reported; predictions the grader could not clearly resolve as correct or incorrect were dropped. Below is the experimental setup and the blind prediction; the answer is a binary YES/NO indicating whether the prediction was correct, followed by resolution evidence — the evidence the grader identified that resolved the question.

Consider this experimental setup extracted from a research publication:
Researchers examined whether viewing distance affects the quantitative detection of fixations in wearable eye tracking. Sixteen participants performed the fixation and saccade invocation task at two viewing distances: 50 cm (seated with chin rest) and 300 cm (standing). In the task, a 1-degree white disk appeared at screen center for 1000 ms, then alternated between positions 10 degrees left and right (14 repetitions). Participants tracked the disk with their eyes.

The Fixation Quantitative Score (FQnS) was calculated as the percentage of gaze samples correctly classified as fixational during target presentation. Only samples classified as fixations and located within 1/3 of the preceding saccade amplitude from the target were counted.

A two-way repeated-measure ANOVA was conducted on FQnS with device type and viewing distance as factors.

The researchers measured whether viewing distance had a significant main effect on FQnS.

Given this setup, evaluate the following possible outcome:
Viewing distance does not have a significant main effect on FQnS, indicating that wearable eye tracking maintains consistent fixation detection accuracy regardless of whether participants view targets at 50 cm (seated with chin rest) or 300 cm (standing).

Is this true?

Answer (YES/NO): NO